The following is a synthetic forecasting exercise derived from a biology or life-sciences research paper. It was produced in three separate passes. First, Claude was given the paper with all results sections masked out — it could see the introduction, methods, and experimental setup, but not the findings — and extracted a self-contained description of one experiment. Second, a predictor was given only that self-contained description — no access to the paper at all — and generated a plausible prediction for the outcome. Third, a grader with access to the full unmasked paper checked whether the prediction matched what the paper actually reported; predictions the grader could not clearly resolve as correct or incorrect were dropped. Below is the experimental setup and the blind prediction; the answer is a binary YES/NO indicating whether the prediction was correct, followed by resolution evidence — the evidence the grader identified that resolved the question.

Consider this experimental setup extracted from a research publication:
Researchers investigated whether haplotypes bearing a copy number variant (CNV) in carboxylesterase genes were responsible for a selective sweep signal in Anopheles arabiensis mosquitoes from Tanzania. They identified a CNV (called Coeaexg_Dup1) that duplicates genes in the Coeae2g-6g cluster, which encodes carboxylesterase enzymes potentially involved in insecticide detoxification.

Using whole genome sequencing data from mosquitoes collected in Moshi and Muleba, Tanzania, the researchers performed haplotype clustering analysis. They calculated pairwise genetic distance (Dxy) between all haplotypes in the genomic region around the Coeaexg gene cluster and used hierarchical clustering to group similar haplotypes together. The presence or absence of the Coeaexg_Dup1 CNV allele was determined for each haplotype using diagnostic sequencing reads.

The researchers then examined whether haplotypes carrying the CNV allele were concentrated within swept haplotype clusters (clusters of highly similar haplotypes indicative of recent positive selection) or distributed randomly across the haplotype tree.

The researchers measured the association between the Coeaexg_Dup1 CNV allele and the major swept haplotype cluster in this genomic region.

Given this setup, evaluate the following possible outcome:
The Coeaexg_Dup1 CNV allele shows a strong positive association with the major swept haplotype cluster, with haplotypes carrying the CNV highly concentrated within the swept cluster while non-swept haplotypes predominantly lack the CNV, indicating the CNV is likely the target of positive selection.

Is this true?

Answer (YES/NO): YES